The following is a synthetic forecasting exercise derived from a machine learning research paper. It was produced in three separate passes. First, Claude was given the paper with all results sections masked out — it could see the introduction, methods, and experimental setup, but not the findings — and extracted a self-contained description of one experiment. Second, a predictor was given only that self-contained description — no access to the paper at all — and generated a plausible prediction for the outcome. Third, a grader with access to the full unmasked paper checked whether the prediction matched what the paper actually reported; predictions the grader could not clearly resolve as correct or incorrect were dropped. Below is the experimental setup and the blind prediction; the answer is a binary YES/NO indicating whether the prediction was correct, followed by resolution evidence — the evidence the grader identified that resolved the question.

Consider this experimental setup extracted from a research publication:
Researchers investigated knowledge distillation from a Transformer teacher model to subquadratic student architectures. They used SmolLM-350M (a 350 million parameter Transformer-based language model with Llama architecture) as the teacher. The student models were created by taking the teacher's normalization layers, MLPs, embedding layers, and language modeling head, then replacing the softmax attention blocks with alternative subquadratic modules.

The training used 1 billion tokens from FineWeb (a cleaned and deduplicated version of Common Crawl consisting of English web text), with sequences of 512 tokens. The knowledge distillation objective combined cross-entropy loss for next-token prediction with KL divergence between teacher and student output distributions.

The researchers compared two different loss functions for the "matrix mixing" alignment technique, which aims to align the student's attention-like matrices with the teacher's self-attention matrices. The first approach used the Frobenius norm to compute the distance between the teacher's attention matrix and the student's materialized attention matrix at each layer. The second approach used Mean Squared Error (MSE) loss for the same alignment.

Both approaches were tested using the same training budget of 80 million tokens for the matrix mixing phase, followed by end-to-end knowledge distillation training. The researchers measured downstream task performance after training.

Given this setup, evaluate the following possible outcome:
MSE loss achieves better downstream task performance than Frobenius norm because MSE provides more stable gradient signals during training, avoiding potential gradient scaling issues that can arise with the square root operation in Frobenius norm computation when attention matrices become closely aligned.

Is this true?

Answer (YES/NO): NO